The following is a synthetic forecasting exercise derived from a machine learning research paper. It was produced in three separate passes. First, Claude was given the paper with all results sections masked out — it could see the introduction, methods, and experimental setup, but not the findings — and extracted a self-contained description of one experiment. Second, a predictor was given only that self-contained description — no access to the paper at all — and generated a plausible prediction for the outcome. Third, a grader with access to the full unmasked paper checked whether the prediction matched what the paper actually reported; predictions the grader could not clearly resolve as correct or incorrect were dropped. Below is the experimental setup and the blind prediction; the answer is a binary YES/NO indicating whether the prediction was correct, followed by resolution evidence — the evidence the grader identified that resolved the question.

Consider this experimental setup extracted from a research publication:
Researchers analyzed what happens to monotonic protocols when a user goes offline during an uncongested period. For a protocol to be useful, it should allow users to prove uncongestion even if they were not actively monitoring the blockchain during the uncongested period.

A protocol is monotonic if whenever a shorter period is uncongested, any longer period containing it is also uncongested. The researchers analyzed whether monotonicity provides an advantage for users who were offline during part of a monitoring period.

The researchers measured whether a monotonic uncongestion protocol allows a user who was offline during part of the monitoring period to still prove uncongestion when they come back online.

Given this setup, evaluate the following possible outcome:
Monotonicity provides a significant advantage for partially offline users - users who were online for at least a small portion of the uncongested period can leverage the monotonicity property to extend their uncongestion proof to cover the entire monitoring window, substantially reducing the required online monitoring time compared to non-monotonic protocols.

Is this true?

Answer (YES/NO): NO